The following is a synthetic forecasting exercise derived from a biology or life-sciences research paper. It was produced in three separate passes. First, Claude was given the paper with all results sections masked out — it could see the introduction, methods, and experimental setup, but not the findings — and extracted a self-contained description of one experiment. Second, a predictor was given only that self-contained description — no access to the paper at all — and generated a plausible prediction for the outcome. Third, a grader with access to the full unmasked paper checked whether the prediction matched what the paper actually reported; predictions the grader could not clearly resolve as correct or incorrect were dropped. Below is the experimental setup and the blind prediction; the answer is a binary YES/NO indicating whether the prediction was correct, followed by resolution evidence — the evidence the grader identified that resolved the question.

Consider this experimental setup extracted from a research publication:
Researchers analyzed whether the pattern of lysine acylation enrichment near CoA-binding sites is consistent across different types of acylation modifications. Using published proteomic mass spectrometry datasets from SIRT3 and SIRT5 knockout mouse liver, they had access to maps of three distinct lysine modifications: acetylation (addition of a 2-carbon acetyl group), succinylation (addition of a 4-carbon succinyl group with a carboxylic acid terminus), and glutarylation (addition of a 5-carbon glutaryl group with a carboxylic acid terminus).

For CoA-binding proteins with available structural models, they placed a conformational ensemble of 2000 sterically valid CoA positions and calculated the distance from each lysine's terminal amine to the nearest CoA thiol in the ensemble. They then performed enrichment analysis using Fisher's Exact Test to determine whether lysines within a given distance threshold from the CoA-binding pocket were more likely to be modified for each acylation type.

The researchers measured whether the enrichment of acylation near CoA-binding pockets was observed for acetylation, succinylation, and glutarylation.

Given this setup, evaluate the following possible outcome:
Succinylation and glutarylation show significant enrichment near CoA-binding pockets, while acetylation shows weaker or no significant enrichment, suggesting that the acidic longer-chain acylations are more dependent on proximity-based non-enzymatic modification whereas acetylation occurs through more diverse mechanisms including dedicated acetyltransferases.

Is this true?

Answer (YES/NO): NO